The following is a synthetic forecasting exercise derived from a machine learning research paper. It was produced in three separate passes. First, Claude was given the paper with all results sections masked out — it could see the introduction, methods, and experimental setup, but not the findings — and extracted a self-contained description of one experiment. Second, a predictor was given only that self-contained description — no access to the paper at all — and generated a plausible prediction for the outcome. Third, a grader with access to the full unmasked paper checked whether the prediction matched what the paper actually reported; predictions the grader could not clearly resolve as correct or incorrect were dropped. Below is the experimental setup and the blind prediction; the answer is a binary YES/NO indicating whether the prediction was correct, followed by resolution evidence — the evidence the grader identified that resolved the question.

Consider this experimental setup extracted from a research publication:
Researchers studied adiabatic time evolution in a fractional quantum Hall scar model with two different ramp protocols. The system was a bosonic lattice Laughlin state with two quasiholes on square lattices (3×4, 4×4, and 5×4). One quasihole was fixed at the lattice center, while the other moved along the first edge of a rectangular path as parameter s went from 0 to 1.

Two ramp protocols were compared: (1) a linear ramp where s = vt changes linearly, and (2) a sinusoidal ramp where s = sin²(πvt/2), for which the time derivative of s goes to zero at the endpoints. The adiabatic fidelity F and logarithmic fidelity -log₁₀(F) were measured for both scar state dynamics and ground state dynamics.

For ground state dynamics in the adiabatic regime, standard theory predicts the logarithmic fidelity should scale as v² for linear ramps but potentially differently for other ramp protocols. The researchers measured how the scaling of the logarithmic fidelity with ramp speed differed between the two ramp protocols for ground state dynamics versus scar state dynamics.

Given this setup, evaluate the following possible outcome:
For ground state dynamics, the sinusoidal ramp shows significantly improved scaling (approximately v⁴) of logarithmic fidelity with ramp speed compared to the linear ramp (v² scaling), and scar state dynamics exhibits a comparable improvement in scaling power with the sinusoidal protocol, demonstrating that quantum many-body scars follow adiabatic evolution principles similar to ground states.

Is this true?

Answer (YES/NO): NO